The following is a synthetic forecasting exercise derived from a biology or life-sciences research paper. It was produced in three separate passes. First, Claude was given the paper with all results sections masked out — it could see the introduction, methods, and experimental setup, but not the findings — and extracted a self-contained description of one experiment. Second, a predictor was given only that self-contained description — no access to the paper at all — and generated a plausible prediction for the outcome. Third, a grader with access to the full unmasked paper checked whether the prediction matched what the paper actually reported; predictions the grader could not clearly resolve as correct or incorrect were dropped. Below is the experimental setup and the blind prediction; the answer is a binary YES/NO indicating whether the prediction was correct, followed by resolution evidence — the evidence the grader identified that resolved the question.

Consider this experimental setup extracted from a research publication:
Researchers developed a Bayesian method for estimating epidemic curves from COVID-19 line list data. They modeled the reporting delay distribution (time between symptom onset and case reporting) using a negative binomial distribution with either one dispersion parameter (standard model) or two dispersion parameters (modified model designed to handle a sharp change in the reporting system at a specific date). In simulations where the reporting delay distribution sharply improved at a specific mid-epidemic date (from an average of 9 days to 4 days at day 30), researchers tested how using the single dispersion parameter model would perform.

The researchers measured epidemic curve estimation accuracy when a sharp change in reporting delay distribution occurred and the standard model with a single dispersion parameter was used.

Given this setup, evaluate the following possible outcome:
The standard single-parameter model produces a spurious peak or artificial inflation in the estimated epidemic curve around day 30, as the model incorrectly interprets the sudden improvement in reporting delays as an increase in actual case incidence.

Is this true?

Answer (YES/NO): NO